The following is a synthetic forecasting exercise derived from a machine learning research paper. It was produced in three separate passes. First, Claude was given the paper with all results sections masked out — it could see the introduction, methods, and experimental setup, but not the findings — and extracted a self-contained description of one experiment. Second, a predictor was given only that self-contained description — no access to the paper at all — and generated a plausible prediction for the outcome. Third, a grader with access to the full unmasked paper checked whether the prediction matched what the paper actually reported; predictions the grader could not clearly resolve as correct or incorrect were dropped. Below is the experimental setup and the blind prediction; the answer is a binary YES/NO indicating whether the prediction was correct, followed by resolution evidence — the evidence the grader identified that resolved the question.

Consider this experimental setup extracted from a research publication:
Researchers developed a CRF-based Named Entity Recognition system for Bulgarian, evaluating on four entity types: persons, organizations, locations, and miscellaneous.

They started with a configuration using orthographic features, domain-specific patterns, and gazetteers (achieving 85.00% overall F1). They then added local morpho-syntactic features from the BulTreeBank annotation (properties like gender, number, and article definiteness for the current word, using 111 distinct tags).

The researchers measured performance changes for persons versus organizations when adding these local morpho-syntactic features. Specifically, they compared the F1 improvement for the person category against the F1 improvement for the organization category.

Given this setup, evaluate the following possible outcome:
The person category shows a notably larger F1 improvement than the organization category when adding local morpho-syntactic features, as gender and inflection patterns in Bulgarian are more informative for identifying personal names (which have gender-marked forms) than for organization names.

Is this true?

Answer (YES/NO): YES